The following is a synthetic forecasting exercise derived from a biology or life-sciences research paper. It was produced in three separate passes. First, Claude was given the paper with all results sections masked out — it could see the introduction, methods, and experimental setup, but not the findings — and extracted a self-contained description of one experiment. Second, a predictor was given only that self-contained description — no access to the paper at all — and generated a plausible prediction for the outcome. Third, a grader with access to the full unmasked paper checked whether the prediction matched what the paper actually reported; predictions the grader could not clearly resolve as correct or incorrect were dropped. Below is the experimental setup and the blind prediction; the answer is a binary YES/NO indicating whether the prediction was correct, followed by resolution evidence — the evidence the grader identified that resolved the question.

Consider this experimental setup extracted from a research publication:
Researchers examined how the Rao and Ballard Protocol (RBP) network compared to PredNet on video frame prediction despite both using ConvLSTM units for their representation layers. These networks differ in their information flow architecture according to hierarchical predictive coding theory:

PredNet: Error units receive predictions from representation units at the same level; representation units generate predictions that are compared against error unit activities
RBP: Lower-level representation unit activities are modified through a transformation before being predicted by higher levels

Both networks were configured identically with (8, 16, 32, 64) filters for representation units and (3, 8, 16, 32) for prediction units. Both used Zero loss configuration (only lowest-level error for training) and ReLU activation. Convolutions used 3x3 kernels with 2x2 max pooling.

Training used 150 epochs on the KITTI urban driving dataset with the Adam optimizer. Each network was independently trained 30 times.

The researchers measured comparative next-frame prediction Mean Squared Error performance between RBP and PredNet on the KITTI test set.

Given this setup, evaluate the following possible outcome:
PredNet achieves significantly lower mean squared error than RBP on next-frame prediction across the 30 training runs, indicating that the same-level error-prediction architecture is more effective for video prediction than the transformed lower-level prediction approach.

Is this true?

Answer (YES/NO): YES